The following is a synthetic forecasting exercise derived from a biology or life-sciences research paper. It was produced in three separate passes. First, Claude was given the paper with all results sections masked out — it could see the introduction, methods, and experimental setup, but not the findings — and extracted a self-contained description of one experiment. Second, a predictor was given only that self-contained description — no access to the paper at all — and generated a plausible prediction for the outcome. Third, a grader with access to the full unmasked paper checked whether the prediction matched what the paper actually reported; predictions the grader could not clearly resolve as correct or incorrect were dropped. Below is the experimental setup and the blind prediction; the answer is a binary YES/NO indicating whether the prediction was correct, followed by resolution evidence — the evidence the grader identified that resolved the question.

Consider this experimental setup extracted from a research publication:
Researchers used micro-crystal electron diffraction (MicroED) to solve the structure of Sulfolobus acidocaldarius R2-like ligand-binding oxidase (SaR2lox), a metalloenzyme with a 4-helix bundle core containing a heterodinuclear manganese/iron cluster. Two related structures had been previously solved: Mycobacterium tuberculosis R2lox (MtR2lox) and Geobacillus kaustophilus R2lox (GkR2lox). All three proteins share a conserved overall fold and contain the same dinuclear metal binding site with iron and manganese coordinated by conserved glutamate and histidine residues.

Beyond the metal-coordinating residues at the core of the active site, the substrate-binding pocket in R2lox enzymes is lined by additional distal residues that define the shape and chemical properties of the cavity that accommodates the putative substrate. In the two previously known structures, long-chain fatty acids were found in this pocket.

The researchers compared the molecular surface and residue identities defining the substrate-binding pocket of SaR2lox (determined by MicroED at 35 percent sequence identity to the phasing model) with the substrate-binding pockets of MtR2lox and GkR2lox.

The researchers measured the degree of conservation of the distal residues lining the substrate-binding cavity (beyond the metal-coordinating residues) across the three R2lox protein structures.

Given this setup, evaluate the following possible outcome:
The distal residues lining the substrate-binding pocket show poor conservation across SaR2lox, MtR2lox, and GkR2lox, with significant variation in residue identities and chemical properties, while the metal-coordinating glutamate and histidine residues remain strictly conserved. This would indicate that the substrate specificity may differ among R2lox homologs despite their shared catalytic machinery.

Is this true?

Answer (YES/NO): YES